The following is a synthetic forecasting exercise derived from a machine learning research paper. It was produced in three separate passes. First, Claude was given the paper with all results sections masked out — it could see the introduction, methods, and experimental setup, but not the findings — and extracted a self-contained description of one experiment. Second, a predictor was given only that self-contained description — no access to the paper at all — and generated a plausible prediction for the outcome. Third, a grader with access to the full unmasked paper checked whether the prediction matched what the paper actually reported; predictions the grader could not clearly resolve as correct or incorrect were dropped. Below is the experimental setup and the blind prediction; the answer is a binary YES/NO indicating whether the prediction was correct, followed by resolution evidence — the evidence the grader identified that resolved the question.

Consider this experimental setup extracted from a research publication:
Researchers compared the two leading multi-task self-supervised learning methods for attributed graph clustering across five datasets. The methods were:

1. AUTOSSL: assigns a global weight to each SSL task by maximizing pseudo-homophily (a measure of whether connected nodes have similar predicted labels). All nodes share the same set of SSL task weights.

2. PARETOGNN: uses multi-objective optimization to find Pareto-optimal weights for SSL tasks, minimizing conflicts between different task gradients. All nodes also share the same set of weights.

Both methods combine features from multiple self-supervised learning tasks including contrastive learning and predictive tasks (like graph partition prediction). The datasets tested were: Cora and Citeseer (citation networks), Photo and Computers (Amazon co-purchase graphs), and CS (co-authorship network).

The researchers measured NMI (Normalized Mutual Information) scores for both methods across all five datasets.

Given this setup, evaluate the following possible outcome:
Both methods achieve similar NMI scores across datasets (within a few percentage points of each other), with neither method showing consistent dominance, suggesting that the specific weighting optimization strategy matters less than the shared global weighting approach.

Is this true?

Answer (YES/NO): NO